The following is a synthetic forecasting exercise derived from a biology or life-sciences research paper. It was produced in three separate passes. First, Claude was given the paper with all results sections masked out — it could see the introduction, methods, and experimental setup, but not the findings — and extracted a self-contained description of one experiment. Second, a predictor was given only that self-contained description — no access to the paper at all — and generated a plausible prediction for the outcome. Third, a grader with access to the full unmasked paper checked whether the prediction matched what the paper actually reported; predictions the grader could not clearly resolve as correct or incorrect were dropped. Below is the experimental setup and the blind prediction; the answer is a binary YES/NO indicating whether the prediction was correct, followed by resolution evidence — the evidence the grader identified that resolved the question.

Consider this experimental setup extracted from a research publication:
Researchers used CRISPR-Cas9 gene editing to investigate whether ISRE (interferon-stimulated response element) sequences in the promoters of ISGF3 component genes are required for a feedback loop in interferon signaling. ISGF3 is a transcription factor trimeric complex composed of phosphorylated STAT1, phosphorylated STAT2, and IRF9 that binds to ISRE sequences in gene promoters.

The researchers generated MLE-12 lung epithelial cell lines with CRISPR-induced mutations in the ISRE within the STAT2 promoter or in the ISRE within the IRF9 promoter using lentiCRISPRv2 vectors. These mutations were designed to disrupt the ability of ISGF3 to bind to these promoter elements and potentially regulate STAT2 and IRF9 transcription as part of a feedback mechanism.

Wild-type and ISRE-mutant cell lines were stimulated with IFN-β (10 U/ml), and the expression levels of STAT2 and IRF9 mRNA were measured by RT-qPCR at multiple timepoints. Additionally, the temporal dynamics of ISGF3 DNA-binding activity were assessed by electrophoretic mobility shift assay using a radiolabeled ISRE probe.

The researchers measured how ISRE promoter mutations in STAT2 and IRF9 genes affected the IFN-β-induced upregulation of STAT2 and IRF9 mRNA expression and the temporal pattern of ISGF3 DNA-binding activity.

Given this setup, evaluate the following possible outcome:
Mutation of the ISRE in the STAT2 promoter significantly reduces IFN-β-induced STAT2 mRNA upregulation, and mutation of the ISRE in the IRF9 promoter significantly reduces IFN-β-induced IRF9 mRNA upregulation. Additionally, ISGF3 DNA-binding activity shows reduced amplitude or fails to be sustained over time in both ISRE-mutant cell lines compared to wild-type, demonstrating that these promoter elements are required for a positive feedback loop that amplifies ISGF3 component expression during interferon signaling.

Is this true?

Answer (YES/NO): YES